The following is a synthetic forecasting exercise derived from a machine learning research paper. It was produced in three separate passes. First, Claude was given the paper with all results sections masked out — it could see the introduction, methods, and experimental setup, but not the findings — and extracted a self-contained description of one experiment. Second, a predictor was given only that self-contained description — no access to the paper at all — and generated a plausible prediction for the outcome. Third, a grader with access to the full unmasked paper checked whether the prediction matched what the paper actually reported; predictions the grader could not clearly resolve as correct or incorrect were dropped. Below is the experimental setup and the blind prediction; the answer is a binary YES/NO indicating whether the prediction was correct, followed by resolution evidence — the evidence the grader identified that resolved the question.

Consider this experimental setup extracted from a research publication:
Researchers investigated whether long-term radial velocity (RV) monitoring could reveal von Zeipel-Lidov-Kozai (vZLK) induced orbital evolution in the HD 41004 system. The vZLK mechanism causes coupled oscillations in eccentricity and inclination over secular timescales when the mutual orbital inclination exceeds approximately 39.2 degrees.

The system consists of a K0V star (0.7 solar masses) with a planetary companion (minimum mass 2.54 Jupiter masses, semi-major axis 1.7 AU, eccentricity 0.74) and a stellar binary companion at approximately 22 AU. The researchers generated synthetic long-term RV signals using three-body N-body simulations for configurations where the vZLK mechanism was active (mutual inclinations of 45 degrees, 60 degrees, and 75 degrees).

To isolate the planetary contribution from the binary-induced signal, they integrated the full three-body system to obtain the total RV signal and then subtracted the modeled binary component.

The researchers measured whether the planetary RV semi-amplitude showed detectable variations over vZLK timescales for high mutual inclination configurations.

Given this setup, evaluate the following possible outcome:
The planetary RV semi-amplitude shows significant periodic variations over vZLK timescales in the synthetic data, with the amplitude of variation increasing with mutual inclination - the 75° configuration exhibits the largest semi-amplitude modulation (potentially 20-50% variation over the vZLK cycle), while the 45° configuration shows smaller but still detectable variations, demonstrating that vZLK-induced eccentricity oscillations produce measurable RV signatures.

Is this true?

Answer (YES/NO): NO